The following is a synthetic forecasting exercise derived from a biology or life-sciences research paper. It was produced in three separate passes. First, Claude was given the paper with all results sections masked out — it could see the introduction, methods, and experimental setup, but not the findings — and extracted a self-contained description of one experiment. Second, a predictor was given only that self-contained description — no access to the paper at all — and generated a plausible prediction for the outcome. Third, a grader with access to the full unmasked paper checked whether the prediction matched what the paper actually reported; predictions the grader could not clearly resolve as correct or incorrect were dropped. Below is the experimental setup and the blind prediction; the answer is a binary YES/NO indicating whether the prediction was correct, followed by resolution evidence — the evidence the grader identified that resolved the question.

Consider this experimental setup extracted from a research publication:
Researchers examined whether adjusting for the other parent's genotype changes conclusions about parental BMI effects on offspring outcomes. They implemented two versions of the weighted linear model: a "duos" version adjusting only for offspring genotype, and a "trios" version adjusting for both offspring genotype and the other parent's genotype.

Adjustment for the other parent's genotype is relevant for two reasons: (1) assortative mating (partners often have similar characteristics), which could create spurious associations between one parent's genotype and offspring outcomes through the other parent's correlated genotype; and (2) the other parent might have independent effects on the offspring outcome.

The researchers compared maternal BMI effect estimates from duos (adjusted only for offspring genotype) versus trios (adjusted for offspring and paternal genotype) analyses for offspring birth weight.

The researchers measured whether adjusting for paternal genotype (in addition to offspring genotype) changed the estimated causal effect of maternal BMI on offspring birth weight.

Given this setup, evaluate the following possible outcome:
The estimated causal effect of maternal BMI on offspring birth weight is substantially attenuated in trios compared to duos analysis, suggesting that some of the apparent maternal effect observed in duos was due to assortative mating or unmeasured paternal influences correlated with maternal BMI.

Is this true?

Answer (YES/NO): NO